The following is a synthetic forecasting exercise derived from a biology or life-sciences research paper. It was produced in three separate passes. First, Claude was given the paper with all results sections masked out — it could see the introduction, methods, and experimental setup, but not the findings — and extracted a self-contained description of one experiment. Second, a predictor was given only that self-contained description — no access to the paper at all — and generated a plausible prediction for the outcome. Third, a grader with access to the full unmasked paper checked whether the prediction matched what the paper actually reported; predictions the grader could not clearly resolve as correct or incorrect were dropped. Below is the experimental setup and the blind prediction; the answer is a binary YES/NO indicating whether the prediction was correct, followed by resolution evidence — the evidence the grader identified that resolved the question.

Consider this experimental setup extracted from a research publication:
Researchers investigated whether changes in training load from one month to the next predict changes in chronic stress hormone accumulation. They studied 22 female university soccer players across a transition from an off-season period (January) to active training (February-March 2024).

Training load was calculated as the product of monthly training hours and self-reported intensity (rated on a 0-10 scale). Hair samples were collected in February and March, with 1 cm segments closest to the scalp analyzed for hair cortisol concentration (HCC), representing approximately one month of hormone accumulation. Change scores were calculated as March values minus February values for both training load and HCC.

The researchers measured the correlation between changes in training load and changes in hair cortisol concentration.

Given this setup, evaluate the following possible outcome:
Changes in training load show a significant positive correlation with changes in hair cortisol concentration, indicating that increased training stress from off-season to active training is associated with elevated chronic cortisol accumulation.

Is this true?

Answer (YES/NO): NO